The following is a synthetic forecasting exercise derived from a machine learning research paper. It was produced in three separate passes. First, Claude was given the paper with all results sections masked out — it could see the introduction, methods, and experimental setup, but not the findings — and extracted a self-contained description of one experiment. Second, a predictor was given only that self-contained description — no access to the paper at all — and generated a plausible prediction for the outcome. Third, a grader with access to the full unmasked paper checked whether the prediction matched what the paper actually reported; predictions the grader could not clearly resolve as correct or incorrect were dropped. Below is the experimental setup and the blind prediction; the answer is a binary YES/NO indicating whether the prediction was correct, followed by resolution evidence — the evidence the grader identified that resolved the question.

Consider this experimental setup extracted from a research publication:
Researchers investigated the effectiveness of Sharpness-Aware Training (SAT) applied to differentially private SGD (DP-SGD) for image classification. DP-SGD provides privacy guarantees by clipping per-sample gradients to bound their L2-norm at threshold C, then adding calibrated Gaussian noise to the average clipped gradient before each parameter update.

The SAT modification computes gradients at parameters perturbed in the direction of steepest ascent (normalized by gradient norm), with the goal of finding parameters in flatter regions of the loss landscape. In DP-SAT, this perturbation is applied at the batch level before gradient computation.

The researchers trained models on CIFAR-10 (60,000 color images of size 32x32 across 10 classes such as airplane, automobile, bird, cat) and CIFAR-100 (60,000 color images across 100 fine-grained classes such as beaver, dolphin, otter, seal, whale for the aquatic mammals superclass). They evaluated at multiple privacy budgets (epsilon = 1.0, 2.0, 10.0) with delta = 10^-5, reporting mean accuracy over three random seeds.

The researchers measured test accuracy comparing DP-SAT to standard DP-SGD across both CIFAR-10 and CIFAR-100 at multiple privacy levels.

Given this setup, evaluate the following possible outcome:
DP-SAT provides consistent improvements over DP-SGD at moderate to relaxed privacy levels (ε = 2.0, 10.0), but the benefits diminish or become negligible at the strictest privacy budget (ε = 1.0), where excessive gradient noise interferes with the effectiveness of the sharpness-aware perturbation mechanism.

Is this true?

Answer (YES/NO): NO